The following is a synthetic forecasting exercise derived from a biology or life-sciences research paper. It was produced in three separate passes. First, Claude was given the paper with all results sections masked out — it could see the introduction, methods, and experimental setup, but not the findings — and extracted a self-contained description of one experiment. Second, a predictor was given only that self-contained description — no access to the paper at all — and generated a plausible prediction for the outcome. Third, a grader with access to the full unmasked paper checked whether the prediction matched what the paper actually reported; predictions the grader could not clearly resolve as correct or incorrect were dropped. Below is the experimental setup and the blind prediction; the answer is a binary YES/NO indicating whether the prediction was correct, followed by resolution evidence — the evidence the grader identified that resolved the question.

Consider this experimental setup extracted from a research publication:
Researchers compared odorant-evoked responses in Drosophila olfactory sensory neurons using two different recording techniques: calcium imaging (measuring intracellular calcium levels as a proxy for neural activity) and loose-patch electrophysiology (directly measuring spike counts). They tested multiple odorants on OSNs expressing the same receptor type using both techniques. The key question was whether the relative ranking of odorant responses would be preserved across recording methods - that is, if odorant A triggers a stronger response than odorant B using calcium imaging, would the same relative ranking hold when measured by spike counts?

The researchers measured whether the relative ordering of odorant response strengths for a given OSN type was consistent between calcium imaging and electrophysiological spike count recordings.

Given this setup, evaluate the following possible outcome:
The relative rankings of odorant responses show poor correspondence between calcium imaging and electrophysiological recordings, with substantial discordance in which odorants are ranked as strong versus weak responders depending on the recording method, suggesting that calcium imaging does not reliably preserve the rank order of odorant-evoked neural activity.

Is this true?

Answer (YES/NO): NO